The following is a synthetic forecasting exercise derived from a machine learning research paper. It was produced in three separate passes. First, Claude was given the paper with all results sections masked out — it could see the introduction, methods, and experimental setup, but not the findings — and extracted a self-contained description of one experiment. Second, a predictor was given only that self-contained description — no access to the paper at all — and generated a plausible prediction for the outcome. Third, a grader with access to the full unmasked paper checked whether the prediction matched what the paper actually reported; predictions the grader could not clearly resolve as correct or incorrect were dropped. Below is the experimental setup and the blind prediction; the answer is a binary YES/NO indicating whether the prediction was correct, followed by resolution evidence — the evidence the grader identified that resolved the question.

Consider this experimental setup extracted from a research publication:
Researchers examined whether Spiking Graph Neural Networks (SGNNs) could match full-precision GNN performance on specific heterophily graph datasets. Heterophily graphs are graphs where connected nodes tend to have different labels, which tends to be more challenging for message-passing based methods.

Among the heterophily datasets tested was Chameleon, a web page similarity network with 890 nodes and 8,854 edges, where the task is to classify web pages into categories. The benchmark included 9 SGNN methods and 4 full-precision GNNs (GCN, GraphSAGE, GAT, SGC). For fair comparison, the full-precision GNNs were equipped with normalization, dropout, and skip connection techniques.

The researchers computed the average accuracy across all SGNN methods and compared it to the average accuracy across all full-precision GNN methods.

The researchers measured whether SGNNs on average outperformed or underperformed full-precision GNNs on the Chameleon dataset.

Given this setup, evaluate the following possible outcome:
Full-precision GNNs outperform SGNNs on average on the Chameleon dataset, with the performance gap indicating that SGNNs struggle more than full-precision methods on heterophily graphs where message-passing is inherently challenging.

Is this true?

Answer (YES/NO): NO